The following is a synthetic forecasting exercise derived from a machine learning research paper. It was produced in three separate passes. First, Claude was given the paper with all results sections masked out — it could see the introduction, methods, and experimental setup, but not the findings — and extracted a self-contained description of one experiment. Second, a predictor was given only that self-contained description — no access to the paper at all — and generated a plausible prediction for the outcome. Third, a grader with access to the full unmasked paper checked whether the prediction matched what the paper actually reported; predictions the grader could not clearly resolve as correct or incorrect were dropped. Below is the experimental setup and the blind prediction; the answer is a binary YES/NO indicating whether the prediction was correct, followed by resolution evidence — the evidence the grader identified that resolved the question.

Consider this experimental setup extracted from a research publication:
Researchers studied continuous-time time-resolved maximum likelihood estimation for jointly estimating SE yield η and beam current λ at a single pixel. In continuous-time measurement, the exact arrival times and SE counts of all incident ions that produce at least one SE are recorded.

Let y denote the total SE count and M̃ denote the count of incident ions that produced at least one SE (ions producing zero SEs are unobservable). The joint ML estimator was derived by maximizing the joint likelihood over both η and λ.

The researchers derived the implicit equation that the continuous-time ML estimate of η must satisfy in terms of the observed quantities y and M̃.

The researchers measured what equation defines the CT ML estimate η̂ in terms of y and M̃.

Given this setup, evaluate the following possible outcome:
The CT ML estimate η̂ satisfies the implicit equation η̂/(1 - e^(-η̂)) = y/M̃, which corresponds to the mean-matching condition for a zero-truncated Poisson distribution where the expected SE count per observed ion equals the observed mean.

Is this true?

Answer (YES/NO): YES